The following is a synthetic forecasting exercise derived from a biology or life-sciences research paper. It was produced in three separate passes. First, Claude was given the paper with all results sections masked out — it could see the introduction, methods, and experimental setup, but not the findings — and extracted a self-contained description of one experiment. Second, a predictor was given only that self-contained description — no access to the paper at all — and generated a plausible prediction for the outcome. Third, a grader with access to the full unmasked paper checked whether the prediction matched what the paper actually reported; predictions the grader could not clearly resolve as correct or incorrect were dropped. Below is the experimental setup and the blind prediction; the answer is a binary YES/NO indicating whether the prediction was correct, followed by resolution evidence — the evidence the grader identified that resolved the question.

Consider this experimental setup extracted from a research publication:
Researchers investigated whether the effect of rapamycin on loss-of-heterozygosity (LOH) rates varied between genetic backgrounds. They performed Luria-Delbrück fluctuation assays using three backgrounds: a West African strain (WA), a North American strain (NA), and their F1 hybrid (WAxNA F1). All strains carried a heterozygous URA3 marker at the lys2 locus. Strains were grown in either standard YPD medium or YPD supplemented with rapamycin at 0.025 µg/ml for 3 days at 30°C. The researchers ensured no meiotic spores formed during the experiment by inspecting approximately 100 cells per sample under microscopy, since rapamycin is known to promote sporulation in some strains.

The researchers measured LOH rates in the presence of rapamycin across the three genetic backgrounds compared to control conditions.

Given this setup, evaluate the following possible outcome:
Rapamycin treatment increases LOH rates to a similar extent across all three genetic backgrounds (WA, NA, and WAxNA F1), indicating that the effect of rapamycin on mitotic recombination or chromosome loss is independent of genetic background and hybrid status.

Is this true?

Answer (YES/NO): NO